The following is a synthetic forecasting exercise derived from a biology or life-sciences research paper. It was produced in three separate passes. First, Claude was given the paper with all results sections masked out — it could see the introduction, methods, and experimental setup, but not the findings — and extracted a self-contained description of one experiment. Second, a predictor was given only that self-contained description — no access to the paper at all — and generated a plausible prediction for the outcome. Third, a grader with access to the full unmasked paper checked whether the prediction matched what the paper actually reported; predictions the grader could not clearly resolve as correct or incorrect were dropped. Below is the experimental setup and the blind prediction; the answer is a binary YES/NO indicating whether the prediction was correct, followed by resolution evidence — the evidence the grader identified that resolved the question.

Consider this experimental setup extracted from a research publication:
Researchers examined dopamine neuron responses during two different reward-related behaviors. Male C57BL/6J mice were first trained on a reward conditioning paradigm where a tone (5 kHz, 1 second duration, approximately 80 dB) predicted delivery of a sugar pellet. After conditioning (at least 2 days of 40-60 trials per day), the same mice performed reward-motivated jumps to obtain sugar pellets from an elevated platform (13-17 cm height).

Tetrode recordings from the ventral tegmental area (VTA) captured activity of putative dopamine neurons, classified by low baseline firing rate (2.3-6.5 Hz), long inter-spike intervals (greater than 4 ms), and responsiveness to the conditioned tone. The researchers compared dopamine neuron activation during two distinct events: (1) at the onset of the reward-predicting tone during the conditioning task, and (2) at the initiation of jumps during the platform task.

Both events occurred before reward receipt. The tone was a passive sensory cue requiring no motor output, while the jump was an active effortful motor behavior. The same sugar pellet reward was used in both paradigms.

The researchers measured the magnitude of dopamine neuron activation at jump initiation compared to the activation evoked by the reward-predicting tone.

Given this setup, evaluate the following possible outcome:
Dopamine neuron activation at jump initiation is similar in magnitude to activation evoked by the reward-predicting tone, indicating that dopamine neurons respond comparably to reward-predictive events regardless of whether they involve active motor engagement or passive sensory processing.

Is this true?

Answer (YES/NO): YES